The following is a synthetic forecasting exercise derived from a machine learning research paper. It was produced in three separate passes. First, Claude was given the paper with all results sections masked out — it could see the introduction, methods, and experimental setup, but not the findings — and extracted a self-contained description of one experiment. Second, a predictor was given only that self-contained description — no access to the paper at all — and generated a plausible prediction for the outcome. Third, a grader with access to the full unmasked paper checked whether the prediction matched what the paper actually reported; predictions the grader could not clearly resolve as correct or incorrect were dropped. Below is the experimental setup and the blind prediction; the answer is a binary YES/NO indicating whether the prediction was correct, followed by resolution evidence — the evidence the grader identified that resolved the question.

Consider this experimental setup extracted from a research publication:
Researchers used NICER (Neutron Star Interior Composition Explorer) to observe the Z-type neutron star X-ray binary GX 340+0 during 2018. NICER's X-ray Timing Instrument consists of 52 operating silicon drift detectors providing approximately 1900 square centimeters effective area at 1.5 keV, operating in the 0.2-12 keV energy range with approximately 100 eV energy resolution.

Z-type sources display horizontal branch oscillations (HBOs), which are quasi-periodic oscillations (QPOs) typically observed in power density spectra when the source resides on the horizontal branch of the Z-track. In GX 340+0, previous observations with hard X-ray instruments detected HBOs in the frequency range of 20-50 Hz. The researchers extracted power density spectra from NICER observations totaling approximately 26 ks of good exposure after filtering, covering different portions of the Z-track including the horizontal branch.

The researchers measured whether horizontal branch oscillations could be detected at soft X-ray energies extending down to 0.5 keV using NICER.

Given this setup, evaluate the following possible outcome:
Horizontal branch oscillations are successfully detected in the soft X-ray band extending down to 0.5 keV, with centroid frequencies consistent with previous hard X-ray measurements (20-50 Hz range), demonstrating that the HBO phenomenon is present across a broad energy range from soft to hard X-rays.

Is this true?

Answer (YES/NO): NO